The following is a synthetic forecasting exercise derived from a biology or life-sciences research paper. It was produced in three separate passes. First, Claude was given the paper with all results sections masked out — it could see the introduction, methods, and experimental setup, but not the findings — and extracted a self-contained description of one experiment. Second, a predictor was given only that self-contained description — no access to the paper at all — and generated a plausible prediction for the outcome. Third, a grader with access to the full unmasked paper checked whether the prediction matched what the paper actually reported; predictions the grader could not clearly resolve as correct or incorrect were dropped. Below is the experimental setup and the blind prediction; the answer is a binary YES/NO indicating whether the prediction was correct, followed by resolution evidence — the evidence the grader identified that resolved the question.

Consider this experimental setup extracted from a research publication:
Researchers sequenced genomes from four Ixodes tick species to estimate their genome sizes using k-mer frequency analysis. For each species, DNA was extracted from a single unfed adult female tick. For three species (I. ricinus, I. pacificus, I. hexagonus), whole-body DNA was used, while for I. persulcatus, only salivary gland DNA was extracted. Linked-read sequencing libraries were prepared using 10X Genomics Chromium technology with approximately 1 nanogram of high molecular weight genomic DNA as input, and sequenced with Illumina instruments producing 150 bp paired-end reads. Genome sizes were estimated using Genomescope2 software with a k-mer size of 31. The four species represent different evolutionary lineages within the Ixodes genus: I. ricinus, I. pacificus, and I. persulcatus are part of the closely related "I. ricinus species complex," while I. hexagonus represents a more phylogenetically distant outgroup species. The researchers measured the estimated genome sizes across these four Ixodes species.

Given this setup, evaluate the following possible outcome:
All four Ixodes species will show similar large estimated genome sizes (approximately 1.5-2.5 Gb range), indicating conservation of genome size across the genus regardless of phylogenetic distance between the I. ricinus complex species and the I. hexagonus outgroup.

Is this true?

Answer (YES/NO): NO